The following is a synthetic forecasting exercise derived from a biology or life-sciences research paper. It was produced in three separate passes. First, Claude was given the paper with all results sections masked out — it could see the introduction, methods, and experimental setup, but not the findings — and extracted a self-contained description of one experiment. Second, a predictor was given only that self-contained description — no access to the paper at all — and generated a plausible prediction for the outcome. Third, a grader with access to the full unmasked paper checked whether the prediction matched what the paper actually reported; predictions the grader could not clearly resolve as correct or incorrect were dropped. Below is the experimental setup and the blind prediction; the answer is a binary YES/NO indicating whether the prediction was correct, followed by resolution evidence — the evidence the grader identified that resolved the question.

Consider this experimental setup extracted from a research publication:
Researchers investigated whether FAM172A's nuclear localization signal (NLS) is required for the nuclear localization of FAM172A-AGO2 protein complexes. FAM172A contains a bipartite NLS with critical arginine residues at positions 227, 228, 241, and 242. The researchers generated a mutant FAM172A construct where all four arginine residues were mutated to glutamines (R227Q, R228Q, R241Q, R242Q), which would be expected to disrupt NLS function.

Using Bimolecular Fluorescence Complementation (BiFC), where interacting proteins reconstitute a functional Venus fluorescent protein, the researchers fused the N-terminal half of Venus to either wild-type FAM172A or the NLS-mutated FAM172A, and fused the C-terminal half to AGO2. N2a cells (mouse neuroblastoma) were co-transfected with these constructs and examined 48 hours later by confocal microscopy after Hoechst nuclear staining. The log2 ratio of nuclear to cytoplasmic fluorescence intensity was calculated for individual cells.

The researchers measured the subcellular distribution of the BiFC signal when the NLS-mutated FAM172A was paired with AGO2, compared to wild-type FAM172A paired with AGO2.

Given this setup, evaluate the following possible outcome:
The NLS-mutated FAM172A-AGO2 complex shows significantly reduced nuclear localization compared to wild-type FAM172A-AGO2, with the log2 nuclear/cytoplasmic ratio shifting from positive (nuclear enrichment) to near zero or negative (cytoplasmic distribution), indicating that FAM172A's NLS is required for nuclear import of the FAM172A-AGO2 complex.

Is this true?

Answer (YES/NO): YES